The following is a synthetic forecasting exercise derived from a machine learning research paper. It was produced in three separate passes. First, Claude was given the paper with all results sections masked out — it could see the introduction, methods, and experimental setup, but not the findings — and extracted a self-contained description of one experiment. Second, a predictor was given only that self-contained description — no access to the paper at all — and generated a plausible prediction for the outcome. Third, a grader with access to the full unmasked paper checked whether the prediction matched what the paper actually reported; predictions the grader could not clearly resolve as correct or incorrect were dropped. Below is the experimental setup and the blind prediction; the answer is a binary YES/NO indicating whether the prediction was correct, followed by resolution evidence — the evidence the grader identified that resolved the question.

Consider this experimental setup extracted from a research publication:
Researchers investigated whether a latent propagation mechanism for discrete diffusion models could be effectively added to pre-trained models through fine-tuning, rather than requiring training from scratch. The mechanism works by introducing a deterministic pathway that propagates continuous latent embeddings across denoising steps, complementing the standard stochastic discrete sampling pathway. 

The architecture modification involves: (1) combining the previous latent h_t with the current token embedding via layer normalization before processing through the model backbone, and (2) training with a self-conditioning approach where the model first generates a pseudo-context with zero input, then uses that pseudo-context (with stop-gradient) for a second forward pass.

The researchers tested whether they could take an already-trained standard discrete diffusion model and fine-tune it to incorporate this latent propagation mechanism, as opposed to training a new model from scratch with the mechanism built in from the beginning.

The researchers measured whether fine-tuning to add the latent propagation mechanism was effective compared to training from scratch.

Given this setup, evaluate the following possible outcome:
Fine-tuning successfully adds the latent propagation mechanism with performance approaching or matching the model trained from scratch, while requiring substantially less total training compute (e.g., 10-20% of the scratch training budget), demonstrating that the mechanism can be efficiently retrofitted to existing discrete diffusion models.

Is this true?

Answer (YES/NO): NO